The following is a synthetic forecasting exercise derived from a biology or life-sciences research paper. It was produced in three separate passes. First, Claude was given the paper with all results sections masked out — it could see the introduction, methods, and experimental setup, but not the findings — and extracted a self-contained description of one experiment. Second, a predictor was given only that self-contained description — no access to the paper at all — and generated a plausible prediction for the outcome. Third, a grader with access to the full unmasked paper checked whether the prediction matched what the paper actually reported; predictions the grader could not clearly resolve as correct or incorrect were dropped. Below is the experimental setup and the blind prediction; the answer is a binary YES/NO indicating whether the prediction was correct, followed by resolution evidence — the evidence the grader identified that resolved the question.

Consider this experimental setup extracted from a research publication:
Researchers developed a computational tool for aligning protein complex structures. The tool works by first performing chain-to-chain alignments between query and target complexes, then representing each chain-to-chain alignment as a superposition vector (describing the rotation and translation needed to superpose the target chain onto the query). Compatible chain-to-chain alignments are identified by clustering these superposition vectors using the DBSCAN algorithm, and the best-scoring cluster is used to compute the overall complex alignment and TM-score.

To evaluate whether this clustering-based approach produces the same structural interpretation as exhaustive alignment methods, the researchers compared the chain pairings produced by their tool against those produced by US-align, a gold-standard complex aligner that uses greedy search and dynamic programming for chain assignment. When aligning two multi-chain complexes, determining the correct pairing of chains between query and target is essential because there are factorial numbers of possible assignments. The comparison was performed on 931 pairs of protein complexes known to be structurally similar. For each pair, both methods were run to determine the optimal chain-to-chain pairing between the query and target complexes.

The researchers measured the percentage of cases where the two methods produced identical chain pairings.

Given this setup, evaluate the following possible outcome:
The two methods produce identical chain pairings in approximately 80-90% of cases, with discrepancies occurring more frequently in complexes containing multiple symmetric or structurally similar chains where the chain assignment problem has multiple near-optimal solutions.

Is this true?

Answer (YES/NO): NO